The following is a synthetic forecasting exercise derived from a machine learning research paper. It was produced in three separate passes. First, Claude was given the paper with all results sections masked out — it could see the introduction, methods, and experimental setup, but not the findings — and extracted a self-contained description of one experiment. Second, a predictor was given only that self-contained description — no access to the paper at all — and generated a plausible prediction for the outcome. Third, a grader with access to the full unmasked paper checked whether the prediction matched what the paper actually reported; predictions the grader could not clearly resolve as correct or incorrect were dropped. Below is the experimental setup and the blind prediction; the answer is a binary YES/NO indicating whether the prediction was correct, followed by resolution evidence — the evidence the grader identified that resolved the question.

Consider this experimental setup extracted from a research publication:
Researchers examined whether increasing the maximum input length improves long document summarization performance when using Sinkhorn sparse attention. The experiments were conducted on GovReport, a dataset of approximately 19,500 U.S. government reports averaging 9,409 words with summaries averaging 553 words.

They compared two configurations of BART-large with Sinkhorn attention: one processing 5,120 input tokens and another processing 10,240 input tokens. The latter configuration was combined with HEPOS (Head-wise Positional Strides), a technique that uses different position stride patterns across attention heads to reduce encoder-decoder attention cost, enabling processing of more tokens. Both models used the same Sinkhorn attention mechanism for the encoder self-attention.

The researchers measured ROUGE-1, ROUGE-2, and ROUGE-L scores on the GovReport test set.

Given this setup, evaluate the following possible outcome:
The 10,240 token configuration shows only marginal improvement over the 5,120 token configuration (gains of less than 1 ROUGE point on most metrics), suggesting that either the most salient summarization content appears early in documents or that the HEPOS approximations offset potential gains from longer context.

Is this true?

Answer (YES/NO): NO